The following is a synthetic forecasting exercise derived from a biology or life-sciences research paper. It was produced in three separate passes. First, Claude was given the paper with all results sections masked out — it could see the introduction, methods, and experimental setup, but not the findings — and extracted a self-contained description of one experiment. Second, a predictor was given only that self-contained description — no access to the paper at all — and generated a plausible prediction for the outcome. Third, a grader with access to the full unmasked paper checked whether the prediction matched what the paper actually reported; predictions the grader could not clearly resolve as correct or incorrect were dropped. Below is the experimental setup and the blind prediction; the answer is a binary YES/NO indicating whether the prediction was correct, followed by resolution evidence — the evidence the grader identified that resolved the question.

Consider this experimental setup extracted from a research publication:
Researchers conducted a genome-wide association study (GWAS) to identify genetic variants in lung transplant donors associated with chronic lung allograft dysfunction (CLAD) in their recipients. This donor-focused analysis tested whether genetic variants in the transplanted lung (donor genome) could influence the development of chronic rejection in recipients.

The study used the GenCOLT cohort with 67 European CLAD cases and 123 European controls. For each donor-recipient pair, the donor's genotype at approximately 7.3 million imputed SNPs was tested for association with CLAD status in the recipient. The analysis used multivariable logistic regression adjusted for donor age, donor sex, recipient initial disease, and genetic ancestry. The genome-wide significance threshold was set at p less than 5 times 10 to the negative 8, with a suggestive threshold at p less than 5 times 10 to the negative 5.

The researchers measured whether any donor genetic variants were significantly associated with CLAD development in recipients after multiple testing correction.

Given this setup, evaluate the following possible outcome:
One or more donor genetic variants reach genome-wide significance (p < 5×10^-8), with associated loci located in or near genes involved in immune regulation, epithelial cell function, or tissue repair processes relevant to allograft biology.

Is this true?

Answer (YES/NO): NO